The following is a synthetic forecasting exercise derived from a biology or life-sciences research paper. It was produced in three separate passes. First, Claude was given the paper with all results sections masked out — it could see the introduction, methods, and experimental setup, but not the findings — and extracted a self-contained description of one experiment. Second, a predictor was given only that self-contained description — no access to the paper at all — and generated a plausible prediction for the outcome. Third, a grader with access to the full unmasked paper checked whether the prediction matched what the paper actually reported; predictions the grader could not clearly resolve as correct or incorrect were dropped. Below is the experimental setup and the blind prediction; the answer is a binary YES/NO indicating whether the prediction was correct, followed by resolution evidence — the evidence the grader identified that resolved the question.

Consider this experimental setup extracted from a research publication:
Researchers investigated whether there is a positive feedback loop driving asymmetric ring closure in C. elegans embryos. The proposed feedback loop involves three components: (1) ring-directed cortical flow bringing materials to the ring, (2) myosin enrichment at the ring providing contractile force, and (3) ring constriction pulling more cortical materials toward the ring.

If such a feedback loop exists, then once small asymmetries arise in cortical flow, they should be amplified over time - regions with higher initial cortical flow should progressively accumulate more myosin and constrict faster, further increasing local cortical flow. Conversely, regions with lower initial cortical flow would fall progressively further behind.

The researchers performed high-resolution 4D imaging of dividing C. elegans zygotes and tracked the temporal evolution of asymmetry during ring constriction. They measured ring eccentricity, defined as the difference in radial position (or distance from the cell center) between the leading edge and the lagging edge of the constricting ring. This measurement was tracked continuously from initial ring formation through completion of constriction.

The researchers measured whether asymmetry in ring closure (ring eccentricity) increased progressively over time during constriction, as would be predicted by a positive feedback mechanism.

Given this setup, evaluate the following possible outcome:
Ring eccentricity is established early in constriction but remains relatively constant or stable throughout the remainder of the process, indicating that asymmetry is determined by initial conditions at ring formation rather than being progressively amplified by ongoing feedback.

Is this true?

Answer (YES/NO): NO